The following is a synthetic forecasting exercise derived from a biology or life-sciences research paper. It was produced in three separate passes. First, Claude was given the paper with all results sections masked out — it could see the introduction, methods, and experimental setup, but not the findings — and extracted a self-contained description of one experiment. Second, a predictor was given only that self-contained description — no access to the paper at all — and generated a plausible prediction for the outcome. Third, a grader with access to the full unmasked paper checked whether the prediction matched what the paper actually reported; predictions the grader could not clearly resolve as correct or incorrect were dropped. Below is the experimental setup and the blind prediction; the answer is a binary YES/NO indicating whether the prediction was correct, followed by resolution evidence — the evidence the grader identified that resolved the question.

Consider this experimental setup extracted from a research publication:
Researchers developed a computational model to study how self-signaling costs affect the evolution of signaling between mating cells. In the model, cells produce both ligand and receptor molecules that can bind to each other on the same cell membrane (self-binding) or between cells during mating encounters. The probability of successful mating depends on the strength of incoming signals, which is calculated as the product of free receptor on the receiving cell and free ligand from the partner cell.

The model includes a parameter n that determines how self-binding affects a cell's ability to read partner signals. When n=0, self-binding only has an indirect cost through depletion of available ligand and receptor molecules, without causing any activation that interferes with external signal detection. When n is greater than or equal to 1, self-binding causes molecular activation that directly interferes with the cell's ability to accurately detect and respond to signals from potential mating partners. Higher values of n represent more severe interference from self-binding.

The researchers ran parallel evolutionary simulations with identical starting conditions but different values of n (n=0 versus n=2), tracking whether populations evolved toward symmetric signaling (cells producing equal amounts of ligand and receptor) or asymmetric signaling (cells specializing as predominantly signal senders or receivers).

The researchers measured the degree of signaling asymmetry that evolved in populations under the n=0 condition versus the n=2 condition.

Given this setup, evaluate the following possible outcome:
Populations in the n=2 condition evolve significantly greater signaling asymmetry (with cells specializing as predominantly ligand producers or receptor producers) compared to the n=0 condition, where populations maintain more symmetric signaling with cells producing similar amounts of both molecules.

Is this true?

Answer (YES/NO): NO